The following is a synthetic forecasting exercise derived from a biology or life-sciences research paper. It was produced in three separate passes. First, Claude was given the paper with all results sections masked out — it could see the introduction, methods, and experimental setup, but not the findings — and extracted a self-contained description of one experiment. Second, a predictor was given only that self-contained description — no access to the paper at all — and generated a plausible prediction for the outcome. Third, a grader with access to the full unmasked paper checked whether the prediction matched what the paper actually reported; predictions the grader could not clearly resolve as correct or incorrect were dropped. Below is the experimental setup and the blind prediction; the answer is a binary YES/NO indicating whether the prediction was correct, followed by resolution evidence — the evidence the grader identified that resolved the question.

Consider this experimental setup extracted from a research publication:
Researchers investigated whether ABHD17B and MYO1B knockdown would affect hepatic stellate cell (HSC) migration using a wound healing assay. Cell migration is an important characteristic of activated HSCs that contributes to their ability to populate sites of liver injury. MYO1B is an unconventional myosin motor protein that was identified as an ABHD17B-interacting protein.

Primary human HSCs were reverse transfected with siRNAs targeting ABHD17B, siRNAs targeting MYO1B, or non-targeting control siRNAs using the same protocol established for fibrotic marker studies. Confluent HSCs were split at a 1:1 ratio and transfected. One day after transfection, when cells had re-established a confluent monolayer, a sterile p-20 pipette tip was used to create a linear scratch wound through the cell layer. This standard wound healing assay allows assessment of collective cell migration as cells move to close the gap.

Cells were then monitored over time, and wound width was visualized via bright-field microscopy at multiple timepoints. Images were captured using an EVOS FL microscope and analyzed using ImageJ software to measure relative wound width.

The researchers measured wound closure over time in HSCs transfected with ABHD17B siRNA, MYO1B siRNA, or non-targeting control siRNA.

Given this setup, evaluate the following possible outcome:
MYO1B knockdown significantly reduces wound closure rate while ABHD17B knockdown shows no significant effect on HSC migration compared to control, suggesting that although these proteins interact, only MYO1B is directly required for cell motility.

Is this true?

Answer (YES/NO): NO